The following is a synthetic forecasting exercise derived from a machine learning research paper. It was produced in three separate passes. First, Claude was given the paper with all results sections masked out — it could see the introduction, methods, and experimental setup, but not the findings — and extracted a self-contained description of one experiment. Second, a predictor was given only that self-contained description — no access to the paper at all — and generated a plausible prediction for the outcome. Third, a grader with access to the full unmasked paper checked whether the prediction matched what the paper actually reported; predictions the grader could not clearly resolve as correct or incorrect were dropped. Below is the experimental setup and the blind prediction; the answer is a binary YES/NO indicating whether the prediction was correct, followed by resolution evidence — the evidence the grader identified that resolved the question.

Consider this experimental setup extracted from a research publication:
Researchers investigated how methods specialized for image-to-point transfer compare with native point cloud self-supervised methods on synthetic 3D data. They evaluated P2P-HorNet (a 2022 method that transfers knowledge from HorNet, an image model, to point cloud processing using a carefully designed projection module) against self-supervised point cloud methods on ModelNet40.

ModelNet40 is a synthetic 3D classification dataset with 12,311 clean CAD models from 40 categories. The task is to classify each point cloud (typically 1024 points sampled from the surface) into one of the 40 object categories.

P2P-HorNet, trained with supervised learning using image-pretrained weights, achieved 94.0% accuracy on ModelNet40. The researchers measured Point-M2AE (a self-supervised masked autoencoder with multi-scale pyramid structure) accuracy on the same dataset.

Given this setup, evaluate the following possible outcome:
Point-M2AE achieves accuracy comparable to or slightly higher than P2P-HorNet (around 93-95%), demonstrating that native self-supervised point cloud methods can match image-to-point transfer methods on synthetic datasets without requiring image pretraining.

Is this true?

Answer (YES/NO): YES